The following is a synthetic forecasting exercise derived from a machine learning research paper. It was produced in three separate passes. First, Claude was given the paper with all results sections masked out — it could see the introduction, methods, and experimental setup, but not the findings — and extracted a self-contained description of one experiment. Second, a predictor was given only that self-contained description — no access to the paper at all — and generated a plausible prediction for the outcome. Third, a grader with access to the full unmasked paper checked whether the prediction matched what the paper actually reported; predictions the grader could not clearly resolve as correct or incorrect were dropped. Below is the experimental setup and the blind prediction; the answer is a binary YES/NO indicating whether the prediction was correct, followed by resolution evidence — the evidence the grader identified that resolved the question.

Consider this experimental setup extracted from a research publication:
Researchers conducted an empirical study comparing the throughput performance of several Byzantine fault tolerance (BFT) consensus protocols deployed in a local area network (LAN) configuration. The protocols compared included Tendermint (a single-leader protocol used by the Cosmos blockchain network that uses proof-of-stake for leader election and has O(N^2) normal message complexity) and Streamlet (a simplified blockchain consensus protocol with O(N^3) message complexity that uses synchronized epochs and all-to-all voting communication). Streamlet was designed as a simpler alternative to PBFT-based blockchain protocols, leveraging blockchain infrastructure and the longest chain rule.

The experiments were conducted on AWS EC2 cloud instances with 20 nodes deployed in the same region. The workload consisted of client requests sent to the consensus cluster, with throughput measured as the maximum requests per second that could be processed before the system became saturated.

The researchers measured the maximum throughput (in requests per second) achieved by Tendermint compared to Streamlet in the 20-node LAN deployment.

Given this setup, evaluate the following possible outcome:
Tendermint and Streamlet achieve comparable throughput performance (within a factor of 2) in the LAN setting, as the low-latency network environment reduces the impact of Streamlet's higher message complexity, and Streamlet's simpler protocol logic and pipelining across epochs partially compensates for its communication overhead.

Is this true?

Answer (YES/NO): NO